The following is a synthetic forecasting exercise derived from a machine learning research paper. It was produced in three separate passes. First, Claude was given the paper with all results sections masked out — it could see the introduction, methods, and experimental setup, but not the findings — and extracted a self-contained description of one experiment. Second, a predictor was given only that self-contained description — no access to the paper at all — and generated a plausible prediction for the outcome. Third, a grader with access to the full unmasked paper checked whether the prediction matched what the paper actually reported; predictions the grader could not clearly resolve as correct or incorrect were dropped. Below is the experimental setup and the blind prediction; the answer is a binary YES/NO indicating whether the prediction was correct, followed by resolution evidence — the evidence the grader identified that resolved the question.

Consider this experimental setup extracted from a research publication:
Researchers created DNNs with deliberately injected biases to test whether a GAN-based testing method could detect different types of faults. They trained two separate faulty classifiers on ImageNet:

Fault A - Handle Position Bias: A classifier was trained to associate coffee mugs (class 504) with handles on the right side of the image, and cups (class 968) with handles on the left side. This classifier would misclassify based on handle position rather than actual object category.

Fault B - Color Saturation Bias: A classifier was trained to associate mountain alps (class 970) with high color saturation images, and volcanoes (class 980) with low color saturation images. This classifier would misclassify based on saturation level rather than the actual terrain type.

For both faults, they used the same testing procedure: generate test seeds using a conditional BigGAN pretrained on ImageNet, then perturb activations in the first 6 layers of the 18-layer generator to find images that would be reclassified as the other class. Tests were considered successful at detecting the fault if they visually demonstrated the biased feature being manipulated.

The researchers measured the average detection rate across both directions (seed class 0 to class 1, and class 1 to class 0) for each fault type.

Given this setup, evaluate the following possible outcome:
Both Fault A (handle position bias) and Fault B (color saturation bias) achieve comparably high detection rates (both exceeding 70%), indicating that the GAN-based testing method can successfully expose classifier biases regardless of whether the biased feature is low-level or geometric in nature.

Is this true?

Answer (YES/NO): NO